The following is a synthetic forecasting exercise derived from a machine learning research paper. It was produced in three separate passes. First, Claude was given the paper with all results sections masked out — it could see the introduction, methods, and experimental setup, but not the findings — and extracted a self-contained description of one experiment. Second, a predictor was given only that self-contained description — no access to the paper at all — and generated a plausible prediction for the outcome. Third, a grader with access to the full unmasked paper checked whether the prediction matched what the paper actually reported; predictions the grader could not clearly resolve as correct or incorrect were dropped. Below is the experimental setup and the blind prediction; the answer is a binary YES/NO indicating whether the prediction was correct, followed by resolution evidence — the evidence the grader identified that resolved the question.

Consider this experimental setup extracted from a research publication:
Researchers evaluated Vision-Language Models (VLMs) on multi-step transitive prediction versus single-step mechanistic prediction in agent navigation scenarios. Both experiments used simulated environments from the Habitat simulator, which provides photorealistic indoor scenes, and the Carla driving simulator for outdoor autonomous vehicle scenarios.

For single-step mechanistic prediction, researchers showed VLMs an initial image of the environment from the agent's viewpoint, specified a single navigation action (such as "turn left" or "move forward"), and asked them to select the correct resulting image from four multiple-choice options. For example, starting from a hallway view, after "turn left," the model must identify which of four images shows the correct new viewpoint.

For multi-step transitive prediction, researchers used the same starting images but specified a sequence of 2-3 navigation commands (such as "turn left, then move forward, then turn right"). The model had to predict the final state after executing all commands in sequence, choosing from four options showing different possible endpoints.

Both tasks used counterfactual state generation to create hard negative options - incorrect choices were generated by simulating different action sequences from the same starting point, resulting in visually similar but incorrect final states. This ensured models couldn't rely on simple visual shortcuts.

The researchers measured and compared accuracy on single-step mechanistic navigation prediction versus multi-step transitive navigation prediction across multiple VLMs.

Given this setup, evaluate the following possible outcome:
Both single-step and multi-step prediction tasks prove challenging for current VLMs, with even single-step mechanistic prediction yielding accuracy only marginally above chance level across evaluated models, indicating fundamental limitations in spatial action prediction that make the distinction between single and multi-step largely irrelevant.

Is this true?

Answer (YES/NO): NO